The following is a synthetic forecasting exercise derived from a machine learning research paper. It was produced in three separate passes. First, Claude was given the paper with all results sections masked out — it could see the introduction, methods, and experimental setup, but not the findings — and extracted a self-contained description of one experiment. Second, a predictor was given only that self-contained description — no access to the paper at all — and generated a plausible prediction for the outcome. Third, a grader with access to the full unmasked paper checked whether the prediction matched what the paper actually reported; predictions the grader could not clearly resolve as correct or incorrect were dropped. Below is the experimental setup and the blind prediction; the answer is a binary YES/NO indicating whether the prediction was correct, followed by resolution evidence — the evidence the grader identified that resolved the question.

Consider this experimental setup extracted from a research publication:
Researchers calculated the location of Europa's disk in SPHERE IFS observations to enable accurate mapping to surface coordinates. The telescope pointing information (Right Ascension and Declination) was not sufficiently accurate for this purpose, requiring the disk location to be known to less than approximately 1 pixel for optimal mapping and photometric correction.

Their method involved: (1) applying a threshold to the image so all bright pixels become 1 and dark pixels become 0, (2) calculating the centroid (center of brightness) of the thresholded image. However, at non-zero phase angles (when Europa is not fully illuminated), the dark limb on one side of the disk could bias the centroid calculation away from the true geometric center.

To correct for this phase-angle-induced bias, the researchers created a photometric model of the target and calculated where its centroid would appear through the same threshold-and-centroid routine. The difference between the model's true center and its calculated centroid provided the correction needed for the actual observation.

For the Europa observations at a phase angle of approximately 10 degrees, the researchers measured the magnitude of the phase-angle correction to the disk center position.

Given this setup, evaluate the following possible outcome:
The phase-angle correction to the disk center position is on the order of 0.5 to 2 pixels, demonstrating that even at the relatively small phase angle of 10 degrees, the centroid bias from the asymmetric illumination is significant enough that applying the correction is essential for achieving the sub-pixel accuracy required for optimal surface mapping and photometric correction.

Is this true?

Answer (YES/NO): YES